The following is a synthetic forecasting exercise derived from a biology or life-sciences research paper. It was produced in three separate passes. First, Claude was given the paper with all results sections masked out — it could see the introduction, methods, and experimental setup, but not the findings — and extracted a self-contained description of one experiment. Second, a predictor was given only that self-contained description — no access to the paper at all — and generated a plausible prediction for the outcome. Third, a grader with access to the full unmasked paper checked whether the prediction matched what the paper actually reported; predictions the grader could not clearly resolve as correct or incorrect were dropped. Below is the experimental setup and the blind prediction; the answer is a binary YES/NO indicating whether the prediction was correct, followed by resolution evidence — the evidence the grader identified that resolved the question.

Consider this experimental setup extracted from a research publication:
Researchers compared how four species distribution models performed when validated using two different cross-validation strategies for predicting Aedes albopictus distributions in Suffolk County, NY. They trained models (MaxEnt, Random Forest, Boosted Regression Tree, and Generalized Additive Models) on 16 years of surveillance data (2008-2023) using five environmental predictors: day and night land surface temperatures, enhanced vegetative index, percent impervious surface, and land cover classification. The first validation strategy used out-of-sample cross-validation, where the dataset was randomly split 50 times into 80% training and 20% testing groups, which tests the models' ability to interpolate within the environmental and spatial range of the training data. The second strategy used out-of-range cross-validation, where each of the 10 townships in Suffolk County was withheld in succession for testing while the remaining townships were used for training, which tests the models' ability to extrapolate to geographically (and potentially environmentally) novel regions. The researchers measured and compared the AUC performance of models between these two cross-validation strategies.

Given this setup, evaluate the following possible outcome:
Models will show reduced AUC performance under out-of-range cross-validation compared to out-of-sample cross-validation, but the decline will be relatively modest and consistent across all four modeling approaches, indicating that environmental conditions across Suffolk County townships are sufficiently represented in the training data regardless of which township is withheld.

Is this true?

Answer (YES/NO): NO